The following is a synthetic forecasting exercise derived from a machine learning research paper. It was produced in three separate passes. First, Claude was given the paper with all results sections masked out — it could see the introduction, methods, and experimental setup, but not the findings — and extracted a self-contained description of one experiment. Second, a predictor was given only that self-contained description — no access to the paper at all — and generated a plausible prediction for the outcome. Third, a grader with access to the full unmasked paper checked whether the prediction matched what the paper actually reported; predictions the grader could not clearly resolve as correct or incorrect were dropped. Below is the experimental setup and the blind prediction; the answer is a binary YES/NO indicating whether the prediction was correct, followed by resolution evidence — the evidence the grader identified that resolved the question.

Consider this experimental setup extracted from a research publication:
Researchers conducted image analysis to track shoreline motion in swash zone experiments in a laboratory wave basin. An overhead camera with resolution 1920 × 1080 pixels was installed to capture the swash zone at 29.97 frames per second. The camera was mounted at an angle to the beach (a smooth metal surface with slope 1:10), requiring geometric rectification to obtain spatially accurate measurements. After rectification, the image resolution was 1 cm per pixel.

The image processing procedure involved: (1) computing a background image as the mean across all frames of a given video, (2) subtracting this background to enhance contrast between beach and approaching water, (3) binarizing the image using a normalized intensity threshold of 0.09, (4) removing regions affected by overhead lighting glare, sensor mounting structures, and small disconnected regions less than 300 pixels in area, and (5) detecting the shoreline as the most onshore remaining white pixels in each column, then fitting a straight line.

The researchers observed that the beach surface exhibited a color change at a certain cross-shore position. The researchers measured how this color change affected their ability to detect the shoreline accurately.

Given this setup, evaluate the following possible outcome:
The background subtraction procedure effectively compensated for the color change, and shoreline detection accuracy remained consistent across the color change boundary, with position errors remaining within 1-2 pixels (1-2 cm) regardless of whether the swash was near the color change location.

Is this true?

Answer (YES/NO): NO